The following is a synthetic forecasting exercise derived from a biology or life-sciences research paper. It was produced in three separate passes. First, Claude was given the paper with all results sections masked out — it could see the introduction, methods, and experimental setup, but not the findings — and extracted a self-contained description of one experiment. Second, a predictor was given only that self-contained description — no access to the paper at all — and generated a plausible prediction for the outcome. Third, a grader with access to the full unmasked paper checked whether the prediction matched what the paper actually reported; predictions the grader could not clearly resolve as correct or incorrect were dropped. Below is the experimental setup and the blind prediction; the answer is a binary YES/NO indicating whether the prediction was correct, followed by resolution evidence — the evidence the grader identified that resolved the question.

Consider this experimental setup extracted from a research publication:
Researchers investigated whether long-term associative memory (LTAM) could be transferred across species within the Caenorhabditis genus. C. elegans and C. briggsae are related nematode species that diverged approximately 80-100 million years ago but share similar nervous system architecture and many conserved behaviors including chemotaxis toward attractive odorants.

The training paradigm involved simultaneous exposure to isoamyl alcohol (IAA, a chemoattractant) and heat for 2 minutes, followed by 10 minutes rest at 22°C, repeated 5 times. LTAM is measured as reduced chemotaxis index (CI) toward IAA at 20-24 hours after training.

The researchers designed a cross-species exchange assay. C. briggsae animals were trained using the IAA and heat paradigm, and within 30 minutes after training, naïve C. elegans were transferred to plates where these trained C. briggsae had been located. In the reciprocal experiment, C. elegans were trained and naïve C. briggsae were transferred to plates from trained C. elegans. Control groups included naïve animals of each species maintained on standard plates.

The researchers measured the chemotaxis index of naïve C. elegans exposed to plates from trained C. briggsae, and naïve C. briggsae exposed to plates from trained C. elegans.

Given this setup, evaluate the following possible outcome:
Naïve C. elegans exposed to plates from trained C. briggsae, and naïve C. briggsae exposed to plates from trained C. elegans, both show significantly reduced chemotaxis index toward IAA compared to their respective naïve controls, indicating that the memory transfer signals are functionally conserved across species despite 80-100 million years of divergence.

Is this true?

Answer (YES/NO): NO